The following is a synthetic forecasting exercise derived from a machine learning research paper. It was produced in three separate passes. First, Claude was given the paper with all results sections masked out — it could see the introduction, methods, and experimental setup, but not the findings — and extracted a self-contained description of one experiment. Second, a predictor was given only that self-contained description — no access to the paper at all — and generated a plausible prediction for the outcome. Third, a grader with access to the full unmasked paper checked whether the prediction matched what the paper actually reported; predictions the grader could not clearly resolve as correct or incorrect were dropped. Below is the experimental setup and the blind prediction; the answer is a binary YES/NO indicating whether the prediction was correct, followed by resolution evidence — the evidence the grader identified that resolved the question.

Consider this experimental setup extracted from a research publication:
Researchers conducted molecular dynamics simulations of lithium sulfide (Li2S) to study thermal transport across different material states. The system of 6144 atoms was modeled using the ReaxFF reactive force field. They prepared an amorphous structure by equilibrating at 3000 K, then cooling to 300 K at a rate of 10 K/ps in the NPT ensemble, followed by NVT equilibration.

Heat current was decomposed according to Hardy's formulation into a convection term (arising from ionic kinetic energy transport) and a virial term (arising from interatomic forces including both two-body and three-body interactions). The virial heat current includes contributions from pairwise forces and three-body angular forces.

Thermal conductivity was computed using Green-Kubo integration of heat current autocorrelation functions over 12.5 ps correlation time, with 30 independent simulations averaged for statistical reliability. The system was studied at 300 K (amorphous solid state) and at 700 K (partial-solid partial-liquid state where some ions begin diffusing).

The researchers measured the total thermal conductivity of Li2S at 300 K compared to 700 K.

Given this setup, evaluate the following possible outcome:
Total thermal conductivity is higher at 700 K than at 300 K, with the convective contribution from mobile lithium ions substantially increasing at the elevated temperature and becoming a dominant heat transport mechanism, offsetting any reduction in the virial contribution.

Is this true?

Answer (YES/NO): NO